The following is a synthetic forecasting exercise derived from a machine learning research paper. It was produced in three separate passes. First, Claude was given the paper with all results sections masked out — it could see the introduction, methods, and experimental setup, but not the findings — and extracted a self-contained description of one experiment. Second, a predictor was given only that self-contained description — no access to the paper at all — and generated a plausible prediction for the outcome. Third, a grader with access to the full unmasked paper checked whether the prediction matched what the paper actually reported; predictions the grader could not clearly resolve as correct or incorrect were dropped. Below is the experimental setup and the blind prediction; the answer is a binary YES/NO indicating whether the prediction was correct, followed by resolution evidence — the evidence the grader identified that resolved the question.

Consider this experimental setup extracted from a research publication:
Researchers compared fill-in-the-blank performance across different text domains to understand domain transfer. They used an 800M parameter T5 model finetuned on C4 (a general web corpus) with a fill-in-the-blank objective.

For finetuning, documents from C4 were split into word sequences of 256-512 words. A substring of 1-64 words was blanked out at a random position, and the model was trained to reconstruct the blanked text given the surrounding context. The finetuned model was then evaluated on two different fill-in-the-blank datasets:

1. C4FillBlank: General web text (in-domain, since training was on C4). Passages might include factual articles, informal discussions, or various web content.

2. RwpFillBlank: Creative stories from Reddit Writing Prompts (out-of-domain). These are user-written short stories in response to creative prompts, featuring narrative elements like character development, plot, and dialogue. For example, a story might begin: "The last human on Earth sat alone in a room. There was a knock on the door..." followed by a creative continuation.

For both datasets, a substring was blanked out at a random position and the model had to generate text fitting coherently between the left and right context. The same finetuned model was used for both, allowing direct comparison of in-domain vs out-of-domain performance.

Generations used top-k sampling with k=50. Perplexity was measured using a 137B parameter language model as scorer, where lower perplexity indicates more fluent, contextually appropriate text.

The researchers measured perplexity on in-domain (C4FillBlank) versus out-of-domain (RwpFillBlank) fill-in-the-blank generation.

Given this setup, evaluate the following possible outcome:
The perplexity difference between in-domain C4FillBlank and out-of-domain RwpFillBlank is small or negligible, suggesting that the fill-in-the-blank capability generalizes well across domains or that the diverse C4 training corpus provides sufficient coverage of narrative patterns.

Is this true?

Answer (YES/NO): NO